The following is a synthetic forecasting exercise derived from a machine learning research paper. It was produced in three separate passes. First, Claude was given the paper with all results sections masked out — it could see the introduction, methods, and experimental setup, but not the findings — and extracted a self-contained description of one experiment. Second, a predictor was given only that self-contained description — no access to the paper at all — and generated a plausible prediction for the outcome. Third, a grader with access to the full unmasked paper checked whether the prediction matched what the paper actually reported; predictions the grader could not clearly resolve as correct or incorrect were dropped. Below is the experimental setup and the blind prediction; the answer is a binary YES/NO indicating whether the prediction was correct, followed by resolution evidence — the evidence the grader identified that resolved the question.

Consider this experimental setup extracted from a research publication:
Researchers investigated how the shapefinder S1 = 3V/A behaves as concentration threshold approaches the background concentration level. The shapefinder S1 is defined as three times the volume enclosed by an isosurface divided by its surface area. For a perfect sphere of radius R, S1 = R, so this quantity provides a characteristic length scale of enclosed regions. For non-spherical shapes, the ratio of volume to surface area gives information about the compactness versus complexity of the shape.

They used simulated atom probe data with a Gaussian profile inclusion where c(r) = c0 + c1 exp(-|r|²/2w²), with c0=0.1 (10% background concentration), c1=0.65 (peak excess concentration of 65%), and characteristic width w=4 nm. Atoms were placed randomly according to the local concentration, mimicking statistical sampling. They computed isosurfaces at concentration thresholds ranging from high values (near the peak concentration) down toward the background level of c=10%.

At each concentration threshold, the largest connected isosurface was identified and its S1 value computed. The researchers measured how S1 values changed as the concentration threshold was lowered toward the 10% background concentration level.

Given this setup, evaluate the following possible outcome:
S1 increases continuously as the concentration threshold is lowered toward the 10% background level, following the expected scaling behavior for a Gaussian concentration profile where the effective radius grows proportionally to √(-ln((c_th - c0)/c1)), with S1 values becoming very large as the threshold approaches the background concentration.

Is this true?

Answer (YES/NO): NO